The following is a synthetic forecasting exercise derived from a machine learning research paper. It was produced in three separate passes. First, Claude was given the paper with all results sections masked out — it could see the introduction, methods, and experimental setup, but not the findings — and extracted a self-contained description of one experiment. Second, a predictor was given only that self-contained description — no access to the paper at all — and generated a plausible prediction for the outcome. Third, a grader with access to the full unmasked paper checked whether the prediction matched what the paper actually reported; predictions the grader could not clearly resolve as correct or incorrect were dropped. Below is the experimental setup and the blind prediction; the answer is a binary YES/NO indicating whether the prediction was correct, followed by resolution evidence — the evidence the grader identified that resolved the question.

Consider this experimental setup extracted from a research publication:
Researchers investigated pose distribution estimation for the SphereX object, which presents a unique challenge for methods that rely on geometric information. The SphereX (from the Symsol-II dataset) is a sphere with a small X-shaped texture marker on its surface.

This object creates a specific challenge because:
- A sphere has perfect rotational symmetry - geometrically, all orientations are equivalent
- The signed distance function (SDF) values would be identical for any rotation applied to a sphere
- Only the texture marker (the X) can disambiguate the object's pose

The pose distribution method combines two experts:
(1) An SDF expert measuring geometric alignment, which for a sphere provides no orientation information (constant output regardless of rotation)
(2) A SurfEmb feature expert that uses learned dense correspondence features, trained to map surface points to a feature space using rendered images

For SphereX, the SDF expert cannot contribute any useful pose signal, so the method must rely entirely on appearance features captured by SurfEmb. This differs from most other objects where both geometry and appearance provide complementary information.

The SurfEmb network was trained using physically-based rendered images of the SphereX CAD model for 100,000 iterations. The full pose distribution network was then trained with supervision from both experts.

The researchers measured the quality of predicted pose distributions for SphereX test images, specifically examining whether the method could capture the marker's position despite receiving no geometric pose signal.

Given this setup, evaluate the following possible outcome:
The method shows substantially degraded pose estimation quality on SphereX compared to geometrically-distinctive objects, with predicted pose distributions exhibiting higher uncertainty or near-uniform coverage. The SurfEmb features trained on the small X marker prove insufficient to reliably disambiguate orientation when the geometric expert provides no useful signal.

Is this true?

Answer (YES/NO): YES